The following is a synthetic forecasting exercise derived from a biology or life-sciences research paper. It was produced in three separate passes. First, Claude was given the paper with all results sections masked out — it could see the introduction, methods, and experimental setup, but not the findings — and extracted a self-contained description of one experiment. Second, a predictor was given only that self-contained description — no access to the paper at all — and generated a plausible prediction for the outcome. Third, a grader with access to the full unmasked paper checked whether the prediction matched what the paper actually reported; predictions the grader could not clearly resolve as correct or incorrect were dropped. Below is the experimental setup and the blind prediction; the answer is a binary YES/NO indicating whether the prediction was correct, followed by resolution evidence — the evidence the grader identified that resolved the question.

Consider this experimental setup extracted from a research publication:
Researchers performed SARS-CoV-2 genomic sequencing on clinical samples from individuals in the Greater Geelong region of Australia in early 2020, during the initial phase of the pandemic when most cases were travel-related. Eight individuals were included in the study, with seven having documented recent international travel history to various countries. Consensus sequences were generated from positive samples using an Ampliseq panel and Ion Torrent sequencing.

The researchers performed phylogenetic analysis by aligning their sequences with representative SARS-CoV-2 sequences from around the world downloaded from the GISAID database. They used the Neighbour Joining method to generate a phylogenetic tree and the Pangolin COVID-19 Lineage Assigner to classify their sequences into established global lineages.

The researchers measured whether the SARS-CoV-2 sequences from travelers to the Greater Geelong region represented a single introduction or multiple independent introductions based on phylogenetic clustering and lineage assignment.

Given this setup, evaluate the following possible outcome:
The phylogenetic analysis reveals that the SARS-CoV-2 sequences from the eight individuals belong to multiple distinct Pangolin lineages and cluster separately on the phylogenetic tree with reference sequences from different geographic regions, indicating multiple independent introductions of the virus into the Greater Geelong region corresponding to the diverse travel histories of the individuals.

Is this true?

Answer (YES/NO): YES